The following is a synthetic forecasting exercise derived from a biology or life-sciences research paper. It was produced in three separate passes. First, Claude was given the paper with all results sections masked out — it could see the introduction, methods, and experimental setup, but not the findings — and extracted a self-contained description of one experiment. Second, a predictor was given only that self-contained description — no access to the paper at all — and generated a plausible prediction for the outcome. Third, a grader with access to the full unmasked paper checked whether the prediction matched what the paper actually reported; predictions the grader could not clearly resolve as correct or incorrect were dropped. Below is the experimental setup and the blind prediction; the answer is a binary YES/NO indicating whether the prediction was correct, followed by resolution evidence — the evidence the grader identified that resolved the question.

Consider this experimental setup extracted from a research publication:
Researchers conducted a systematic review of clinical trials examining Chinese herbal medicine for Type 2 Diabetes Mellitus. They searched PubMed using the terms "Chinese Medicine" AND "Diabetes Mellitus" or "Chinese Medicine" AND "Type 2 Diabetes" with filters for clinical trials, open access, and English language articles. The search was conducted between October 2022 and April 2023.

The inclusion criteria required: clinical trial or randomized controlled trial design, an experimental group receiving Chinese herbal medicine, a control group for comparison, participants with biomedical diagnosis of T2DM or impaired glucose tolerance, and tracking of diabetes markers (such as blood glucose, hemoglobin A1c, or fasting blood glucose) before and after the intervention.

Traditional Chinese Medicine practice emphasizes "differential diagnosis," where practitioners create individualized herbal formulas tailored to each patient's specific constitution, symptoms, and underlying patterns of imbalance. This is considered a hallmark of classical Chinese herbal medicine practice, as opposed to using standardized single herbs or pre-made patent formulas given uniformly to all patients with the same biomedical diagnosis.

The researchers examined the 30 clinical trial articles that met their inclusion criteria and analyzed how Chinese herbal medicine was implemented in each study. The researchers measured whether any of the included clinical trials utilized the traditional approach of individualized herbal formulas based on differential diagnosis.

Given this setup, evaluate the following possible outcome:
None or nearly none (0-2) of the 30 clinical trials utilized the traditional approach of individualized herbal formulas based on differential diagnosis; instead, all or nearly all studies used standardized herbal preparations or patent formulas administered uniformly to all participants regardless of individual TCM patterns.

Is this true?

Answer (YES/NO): YES